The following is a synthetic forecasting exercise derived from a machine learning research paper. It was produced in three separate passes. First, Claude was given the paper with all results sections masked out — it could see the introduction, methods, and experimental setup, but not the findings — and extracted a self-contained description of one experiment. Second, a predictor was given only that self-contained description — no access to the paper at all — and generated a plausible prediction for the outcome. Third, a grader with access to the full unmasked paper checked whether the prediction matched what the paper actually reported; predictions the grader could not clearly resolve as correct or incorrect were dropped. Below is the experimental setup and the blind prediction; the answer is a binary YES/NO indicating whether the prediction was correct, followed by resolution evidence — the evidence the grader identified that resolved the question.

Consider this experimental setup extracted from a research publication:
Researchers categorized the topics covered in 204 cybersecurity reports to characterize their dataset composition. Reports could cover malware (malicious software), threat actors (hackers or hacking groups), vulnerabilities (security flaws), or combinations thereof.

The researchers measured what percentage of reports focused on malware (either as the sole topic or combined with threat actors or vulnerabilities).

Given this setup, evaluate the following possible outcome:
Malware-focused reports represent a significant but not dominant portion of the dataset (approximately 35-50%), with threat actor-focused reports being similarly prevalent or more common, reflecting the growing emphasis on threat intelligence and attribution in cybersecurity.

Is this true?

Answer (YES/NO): NO